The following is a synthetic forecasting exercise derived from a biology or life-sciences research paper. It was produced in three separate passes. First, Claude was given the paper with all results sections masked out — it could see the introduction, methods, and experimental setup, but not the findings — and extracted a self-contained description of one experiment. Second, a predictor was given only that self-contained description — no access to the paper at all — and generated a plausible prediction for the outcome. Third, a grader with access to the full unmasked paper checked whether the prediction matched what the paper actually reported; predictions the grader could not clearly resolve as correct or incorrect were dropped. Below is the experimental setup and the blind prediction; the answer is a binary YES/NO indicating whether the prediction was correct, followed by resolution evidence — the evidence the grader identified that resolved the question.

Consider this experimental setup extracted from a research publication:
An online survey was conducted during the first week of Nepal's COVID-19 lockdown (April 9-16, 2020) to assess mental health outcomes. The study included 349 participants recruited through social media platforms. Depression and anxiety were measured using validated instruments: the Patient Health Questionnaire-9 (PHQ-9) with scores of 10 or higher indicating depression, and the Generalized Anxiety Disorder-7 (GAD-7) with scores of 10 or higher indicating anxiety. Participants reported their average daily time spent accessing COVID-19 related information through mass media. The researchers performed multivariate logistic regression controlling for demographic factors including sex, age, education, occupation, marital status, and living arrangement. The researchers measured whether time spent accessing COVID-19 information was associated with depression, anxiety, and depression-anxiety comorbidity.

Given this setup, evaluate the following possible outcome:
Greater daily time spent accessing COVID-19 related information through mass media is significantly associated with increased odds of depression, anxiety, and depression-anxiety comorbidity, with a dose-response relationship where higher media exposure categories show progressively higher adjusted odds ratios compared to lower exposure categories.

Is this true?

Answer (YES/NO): NO